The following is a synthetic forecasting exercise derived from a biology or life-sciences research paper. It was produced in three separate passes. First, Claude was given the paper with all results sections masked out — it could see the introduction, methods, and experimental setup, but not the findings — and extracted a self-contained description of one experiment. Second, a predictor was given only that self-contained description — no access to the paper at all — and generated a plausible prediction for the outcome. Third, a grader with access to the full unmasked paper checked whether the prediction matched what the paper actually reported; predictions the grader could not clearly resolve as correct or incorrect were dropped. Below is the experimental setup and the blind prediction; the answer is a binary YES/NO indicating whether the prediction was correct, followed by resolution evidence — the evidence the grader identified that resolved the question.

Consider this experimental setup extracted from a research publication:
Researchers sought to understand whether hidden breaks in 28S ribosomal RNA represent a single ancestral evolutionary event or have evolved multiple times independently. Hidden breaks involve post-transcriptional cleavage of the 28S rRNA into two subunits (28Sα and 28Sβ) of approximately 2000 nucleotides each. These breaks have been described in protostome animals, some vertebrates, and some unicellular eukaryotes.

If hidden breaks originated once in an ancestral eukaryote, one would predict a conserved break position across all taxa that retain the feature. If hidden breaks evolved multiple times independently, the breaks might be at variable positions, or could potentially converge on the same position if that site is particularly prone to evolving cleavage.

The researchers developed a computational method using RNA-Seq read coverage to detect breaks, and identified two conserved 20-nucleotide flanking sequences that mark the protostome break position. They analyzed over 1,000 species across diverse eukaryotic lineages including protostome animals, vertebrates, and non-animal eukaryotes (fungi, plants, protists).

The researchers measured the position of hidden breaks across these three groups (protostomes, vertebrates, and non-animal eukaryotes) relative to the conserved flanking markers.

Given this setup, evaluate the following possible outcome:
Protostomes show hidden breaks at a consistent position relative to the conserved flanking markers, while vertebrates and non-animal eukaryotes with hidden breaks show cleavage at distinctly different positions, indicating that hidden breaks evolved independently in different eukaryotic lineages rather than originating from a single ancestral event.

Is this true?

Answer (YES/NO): NO